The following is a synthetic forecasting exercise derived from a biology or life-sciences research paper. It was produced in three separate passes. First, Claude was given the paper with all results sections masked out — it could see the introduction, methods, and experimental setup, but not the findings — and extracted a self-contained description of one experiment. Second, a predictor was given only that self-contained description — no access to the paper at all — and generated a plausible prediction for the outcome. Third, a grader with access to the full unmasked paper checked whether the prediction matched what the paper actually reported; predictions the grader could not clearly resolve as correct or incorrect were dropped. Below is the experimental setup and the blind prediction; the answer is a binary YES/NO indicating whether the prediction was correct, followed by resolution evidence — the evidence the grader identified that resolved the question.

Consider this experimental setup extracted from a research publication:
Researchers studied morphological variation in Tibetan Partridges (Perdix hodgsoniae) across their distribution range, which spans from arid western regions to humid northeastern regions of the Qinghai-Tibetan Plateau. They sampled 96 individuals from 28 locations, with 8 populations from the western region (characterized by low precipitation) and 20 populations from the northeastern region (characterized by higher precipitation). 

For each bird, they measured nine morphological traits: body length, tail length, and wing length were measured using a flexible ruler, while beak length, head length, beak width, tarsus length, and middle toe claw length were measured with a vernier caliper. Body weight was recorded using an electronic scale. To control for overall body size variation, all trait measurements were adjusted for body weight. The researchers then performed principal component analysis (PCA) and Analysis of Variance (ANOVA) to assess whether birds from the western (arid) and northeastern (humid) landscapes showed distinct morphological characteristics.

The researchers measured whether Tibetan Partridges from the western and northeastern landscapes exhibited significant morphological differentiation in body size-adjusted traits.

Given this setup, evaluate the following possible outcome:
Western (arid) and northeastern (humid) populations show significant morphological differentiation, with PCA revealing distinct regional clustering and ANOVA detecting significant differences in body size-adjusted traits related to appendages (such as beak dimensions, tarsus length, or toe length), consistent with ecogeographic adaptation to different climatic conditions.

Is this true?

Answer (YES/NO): YES